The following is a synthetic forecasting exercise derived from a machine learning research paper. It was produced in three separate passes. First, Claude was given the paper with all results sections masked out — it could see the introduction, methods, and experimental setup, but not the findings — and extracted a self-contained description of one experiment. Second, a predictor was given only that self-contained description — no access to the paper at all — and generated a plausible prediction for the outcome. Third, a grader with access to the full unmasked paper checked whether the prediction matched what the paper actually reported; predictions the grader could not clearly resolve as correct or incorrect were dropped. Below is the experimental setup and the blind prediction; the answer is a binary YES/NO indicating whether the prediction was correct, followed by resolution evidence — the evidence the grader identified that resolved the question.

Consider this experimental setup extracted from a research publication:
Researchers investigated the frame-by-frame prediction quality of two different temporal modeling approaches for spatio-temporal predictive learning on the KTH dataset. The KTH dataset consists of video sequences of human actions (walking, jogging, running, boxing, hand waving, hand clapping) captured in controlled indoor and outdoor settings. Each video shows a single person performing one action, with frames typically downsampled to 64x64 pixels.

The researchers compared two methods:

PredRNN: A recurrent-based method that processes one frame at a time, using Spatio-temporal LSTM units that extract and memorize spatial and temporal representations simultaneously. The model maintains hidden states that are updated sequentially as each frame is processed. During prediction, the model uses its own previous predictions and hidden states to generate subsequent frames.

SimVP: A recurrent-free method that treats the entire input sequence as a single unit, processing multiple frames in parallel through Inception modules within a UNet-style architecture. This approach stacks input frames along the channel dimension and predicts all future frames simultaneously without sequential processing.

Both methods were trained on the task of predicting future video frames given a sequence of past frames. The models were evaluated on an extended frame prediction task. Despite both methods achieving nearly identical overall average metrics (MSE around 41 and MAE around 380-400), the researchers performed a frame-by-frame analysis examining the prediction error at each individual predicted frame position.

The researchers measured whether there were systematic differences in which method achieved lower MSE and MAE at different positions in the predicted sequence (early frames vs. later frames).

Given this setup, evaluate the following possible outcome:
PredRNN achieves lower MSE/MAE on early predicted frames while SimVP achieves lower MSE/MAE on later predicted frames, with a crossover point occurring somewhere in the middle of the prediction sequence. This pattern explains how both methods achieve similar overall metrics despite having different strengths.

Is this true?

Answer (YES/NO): YES